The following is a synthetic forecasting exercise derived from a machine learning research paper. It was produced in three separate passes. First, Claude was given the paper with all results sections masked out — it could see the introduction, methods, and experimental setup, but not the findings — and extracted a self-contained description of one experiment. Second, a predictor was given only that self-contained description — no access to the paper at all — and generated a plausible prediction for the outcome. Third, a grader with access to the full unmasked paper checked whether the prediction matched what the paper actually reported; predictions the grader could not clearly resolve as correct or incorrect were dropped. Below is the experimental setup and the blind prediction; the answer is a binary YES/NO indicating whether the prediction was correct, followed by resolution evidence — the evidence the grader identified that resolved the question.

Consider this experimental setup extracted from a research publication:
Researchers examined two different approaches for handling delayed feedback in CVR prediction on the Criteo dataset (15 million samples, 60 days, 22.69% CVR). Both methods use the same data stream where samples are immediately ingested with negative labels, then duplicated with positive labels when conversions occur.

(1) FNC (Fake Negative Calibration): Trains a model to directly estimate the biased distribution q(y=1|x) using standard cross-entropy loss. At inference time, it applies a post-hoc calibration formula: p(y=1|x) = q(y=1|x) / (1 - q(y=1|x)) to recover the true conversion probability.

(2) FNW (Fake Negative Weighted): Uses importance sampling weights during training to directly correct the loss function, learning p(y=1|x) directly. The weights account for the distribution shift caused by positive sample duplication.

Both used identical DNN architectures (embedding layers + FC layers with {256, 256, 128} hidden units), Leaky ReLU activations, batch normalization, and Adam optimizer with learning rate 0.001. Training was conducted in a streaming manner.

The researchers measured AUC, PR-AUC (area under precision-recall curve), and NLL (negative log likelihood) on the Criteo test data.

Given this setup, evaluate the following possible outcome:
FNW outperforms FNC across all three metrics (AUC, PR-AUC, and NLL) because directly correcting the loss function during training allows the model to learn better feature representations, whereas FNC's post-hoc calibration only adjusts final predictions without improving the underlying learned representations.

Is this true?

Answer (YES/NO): YES